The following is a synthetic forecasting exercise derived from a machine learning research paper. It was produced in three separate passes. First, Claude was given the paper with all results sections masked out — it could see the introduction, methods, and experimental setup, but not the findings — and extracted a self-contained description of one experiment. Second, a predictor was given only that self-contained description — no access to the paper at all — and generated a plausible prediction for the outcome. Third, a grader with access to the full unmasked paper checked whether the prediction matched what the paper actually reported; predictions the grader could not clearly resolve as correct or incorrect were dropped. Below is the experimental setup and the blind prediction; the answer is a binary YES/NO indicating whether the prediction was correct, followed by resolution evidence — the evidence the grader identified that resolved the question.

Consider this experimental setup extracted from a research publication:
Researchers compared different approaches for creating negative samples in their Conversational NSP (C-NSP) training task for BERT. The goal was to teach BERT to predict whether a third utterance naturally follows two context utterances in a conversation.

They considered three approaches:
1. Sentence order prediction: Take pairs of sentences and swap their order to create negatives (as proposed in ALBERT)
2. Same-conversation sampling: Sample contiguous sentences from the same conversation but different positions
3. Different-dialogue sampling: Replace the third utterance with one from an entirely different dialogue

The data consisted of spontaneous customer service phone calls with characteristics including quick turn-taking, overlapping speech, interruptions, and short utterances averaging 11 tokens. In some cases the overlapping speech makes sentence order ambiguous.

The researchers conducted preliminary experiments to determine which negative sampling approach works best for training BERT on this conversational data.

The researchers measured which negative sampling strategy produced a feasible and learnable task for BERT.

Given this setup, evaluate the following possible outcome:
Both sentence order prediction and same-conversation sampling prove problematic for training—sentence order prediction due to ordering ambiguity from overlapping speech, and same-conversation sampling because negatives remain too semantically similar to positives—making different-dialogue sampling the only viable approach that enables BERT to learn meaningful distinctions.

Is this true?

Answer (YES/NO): NO